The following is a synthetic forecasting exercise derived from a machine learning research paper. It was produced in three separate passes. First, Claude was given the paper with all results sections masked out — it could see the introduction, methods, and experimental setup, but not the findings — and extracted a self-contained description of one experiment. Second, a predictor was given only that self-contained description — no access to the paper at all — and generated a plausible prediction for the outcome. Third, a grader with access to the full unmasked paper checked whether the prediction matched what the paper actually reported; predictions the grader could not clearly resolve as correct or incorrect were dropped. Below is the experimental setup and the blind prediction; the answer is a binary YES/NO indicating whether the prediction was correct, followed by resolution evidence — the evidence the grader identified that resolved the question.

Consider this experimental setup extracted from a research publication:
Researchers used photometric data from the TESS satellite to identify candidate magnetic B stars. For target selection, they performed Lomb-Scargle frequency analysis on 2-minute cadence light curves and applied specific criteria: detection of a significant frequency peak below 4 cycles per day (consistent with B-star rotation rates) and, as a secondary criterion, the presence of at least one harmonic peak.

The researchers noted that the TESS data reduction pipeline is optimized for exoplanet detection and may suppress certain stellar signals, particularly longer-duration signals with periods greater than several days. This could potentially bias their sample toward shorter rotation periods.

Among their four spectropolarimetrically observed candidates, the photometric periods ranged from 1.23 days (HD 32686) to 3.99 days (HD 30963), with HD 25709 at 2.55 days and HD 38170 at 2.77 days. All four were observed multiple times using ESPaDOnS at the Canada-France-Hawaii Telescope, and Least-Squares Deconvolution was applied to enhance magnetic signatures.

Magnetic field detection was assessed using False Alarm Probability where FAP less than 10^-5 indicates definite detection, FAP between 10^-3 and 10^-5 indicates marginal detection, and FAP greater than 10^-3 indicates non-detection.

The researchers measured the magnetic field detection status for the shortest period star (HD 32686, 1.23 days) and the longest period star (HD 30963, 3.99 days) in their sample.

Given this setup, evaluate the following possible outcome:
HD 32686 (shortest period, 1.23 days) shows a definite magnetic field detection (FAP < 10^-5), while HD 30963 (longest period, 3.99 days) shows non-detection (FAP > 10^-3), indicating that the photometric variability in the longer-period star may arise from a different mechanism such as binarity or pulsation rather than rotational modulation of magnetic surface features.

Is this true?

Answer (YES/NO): NO